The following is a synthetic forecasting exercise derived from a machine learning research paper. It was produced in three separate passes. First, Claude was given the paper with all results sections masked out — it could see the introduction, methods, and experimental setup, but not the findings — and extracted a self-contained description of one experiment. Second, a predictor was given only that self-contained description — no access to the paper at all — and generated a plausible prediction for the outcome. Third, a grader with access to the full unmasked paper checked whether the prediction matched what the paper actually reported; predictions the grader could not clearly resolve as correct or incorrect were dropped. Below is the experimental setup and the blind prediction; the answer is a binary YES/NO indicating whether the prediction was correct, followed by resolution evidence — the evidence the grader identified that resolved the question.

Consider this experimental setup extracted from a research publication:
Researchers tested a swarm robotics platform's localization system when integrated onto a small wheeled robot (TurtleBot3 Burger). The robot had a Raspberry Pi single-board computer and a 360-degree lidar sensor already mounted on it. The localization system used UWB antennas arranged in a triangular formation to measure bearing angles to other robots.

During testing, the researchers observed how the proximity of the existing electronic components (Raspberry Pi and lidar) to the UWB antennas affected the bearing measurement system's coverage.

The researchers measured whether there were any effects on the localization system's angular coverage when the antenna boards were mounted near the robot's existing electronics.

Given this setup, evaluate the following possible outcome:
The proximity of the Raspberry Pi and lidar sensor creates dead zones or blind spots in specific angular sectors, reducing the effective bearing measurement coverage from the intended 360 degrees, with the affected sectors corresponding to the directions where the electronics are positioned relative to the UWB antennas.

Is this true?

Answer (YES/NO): YES